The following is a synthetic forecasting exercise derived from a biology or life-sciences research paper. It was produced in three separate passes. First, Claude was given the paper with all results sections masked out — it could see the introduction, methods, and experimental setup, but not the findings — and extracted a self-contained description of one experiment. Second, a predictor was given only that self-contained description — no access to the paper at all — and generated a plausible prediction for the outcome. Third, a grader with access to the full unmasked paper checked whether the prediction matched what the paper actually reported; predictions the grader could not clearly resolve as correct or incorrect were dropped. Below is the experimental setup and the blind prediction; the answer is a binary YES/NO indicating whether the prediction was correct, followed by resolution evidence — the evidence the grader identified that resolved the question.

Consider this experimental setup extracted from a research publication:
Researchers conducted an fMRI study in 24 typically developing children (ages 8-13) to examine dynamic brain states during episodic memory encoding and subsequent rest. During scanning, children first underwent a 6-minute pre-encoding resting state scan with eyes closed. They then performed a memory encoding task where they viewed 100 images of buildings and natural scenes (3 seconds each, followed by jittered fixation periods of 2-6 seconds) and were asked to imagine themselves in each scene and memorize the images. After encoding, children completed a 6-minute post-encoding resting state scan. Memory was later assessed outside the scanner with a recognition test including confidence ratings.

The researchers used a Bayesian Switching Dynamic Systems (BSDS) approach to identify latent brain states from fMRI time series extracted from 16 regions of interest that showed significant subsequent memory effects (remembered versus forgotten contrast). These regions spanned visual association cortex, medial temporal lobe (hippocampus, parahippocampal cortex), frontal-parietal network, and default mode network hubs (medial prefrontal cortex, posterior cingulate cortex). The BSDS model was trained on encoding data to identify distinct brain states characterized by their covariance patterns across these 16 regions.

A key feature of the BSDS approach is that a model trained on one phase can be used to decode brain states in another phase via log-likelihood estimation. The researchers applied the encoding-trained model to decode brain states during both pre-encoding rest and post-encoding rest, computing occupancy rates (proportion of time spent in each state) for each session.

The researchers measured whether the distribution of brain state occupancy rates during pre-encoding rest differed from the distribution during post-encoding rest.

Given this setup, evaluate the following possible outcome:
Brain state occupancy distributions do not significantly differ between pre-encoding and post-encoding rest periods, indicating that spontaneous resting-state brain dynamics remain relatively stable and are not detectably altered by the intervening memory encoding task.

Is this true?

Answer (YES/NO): NO